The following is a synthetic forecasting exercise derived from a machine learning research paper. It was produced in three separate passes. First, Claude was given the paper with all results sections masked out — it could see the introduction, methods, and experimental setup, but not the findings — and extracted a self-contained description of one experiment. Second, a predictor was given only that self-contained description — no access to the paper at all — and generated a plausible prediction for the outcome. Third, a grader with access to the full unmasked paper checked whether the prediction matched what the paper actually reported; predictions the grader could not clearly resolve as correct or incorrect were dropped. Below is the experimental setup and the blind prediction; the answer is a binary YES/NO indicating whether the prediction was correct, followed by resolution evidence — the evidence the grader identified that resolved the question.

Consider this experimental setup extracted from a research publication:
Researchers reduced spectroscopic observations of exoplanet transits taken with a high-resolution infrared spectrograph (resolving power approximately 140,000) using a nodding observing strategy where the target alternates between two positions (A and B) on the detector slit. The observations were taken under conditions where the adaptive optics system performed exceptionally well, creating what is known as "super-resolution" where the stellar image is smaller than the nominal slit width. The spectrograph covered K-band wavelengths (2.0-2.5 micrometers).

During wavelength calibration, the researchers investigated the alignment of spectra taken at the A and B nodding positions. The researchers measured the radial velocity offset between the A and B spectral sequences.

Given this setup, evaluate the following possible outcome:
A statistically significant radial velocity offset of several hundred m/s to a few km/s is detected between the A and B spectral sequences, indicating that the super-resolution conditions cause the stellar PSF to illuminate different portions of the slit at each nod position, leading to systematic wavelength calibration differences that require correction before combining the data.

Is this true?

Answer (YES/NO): YES